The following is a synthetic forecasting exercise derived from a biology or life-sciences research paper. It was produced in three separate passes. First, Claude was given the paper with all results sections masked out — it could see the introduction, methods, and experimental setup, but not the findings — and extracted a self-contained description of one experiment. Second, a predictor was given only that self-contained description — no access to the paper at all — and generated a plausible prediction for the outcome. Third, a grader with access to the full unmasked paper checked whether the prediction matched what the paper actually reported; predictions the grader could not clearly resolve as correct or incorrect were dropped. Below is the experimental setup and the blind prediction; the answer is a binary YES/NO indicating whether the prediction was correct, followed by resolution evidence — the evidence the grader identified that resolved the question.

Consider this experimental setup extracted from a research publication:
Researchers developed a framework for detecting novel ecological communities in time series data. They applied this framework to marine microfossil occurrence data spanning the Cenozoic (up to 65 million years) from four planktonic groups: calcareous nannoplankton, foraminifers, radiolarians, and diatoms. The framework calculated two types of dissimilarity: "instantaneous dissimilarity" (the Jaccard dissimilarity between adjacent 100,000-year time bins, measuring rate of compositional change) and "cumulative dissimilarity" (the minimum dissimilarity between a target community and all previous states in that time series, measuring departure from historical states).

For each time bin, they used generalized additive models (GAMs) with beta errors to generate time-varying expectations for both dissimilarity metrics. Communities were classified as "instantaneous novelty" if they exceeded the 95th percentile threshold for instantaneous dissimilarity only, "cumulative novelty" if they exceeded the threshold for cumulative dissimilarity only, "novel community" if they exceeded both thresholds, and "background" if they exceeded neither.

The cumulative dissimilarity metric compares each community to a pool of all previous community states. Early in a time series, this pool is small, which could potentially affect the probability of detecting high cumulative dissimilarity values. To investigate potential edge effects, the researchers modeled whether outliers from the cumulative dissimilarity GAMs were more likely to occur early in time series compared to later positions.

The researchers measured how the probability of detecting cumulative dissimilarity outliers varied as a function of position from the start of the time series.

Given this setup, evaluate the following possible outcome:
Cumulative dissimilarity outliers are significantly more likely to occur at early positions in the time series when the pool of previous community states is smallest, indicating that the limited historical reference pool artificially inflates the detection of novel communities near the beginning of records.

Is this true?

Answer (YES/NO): YES